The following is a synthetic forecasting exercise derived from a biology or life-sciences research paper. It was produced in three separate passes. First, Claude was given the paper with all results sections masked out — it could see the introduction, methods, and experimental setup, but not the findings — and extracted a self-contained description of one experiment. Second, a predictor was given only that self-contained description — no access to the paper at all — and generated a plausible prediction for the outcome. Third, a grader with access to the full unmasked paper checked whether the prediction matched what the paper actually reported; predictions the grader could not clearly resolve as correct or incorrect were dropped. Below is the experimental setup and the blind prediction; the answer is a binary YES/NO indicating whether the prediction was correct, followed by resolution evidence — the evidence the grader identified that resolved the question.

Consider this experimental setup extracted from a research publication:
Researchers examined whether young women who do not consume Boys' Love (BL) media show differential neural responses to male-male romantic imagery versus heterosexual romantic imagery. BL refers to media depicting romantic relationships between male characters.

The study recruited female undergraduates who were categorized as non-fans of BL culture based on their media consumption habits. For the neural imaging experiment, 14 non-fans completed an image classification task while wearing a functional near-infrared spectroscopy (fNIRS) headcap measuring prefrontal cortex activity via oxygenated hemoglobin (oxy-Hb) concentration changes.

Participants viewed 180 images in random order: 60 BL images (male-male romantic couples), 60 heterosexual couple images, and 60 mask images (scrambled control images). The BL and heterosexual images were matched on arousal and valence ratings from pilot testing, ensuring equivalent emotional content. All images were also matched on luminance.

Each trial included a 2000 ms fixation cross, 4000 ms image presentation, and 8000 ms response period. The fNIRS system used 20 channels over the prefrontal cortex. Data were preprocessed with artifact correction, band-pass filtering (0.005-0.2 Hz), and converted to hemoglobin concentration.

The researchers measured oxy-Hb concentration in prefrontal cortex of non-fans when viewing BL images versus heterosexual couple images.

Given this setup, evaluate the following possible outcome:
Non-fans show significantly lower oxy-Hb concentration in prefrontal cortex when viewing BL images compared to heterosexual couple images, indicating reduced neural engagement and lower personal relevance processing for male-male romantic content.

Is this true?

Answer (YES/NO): NO